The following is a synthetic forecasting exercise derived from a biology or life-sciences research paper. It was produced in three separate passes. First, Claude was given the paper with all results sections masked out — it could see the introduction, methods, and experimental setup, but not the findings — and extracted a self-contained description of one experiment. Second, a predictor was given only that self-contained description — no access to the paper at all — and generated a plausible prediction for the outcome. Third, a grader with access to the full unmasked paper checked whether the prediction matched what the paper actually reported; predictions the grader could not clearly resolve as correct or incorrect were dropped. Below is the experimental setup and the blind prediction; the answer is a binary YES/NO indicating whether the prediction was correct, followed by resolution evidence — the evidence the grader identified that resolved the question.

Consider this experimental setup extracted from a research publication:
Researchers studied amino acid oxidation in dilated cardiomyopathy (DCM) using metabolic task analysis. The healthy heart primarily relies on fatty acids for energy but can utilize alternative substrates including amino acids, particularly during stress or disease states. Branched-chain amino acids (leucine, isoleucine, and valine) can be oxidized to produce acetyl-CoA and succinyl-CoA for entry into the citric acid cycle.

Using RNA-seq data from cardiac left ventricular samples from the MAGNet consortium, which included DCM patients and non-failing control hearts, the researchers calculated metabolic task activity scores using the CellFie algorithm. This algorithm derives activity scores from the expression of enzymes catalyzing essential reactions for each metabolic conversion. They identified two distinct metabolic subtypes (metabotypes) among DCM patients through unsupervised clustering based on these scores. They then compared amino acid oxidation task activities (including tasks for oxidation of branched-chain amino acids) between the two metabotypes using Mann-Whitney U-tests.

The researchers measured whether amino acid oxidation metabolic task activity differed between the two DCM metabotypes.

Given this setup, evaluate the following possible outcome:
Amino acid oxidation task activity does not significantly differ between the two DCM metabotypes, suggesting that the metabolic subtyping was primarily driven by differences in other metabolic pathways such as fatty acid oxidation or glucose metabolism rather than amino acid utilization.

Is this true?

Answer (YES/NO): NO